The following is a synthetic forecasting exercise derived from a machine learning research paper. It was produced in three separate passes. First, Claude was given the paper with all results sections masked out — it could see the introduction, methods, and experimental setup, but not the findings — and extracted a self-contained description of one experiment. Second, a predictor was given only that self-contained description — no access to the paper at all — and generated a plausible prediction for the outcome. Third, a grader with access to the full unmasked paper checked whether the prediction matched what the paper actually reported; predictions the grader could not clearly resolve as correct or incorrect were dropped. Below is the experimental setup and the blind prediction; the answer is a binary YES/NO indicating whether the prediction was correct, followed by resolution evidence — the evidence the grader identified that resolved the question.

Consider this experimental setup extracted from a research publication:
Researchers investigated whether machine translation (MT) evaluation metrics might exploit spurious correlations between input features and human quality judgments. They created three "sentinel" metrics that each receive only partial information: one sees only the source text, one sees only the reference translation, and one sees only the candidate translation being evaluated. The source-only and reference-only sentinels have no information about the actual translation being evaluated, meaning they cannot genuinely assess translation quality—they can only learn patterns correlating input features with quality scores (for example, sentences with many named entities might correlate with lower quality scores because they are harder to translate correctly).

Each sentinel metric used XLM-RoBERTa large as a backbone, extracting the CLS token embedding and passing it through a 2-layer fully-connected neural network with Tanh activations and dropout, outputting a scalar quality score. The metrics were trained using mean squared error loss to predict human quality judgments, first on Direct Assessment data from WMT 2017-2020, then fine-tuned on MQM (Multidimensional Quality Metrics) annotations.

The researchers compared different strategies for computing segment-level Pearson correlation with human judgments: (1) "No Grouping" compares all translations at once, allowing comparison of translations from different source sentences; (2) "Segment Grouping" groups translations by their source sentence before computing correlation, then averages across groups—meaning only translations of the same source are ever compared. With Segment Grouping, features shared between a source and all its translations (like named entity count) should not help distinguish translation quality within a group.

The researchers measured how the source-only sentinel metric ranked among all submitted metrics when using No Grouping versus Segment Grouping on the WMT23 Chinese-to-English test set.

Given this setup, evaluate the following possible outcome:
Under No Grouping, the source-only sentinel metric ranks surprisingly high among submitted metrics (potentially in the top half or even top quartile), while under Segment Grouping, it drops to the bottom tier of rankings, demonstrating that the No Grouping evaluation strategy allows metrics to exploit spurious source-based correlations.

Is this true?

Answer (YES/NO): YES